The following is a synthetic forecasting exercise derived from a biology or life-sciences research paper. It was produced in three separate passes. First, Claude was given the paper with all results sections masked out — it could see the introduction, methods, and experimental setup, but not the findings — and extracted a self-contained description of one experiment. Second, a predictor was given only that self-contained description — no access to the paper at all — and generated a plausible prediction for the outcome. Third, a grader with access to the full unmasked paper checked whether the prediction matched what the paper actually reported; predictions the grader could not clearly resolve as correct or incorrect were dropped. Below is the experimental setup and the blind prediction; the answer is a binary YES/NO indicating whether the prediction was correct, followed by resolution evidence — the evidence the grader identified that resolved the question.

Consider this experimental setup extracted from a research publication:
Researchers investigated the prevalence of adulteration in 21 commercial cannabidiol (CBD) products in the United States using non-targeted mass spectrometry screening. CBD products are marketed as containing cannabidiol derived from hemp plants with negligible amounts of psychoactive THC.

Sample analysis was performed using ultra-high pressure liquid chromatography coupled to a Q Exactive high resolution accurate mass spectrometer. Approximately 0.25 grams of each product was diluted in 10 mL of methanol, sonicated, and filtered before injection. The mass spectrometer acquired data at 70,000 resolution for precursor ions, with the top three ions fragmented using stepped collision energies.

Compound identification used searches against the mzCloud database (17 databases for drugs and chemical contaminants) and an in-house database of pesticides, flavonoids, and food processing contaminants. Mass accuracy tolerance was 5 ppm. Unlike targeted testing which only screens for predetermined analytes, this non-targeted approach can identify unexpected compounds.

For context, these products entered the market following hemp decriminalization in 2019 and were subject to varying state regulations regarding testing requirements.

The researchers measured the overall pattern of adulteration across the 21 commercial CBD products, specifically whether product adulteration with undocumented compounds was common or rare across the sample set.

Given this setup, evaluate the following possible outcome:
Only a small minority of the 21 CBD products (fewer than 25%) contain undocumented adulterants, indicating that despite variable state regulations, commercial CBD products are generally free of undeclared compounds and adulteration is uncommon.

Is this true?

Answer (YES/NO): NO